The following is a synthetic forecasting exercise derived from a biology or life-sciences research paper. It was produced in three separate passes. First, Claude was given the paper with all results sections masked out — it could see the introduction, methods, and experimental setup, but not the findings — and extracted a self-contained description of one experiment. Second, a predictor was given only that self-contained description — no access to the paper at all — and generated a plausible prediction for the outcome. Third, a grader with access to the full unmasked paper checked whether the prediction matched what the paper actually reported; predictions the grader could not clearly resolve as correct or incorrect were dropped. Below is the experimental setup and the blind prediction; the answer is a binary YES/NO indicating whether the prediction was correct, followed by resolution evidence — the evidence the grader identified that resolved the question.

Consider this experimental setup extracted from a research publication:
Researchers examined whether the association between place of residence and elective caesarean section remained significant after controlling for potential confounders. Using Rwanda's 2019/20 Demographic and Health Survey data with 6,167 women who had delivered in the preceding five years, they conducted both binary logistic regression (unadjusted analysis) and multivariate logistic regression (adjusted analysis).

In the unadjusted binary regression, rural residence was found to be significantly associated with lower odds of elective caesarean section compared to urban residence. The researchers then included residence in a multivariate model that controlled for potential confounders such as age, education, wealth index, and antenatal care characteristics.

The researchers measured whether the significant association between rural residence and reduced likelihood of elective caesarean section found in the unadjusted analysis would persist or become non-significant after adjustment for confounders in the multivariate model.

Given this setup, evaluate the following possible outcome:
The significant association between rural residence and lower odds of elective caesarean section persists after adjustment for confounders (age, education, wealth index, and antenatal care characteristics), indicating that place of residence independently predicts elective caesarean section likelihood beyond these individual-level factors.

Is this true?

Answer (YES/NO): NO